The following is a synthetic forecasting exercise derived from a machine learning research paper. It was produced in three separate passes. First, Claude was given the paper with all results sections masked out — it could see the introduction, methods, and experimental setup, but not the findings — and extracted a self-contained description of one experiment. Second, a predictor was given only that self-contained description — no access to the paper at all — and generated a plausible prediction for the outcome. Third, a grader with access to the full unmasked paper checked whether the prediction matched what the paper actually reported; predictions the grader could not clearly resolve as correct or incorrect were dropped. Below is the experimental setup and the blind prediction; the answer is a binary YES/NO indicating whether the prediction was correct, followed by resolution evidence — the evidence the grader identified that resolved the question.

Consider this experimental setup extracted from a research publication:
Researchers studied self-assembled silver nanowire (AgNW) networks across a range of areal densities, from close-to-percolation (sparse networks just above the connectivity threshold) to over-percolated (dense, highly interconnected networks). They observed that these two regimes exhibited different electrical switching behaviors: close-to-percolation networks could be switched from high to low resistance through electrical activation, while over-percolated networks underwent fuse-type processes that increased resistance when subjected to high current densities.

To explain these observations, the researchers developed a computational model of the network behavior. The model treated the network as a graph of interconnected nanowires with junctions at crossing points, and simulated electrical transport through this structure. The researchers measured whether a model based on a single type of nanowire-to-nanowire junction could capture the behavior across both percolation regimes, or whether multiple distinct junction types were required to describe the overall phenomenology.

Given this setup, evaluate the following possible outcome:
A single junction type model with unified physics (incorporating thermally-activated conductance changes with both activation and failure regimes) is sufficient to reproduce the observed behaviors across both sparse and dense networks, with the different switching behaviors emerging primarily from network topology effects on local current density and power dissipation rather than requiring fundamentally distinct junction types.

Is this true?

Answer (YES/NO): NO